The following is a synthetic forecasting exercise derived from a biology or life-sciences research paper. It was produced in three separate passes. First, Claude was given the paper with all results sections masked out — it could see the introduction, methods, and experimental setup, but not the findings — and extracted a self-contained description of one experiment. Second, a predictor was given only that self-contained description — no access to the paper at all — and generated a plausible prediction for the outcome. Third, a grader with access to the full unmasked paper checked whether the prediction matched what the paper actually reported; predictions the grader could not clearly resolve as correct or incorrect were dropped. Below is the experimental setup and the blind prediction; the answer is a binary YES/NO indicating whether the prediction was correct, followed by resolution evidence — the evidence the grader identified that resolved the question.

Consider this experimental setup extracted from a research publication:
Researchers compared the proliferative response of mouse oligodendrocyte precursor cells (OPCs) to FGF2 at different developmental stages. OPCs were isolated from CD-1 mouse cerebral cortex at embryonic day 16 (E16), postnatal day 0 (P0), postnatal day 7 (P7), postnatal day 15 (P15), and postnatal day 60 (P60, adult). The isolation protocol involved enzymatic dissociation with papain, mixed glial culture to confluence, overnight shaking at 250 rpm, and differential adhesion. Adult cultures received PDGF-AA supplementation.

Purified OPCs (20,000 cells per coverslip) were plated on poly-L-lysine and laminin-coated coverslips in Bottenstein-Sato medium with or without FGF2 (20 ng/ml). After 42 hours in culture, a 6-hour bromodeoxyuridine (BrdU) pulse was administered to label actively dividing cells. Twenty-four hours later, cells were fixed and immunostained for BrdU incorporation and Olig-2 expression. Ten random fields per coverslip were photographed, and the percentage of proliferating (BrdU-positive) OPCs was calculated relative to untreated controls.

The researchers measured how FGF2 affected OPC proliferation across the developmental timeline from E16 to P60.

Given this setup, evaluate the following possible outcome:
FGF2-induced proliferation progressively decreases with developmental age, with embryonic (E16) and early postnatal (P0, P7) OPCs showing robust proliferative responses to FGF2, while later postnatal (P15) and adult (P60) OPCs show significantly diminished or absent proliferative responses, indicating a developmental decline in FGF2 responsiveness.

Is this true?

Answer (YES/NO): NO